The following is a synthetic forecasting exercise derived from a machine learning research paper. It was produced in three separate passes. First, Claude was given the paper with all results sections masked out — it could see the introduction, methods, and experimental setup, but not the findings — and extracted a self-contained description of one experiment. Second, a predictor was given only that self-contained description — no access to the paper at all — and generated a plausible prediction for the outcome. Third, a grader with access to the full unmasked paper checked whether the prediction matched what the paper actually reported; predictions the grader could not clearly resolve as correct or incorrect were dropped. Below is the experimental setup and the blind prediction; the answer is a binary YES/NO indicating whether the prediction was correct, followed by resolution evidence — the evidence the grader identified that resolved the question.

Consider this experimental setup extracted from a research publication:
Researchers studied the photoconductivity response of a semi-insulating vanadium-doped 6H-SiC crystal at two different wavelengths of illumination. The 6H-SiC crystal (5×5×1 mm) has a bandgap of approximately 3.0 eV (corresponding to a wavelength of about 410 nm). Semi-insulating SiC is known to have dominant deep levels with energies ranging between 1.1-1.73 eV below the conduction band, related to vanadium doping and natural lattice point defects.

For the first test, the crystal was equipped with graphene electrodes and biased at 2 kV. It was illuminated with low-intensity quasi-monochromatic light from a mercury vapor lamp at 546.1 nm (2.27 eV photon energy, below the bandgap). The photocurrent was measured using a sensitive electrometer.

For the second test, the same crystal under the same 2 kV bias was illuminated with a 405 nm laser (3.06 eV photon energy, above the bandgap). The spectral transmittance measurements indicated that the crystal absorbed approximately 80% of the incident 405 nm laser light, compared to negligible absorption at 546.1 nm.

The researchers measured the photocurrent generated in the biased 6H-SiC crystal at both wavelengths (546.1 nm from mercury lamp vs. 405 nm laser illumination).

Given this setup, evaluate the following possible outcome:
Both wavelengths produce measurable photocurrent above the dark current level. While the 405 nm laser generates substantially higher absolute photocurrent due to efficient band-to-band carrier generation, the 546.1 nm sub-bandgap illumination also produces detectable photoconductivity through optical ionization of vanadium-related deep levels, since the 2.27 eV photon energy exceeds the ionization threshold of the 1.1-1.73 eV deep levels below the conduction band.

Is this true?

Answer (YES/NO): NO